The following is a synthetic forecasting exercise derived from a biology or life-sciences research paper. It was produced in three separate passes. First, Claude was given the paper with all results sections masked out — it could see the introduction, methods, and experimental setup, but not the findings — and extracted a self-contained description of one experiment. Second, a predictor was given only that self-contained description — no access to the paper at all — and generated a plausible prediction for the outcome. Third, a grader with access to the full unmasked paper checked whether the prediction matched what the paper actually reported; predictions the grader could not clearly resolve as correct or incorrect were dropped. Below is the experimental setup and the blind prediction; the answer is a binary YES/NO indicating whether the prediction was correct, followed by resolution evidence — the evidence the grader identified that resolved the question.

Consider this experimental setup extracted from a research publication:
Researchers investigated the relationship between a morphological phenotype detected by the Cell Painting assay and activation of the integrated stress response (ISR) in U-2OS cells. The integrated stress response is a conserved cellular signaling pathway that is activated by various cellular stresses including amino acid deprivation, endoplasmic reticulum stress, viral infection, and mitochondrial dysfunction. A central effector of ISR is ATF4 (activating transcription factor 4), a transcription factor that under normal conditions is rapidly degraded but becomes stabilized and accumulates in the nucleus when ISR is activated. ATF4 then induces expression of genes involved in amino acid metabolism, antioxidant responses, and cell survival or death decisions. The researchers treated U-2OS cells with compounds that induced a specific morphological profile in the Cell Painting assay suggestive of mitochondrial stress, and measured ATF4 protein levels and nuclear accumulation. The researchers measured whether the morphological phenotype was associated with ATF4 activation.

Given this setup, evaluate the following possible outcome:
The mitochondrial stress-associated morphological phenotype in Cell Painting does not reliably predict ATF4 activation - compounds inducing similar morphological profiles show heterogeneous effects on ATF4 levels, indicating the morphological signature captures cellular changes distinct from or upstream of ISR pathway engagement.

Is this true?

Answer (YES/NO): NO